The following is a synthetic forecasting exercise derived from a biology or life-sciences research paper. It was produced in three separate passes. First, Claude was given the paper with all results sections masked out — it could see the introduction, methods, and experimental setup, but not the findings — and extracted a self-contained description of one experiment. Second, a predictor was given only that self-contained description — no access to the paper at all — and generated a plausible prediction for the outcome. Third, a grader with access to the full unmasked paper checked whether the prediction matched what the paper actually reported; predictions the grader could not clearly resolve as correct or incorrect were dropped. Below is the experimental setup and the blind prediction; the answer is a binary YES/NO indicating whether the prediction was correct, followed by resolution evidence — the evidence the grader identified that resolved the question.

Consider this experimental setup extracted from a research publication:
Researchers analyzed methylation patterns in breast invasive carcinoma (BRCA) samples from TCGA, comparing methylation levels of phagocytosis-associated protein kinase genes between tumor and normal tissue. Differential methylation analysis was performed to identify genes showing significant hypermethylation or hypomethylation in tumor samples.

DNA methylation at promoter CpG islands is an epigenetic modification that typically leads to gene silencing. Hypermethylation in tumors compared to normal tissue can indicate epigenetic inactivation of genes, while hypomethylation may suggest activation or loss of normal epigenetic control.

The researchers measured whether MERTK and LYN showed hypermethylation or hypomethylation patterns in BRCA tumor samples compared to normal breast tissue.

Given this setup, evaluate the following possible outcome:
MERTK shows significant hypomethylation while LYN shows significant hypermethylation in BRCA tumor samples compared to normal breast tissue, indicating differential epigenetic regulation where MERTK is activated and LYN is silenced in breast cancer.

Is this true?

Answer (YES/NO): NO